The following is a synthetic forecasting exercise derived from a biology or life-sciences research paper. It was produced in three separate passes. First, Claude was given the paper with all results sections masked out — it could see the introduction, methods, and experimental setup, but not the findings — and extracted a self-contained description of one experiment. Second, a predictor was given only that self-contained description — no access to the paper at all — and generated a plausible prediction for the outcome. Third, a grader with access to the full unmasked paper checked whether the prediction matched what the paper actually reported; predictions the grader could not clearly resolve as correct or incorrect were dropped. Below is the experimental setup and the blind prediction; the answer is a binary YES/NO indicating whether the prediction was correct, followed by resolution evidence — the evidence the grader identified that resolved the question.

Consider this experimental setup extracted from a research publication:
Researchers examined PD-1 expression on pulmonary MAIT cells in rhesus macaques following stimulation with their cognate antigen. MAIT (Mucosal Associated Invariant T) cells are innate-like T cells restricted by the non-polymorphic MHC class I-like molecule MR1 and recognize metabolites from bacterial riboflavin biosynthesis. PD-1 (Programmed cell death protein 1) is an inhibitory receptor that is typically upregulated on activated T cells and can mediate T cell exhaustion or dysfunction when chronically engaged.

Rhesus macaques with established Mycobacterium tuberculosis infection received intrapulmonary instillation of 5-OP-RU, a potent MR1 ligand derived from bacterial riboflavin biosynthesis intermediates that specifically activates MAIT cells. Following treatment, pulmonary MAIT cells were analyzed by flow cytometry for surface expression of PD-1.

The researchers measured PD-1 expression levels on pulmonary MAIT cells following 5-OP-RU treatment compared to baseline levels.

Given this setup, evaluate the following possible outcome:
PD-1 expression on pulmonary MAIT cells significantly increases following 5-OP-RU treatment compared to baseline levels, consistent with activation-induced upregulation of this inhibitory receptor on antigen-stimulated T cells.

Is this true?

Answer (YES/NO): YES